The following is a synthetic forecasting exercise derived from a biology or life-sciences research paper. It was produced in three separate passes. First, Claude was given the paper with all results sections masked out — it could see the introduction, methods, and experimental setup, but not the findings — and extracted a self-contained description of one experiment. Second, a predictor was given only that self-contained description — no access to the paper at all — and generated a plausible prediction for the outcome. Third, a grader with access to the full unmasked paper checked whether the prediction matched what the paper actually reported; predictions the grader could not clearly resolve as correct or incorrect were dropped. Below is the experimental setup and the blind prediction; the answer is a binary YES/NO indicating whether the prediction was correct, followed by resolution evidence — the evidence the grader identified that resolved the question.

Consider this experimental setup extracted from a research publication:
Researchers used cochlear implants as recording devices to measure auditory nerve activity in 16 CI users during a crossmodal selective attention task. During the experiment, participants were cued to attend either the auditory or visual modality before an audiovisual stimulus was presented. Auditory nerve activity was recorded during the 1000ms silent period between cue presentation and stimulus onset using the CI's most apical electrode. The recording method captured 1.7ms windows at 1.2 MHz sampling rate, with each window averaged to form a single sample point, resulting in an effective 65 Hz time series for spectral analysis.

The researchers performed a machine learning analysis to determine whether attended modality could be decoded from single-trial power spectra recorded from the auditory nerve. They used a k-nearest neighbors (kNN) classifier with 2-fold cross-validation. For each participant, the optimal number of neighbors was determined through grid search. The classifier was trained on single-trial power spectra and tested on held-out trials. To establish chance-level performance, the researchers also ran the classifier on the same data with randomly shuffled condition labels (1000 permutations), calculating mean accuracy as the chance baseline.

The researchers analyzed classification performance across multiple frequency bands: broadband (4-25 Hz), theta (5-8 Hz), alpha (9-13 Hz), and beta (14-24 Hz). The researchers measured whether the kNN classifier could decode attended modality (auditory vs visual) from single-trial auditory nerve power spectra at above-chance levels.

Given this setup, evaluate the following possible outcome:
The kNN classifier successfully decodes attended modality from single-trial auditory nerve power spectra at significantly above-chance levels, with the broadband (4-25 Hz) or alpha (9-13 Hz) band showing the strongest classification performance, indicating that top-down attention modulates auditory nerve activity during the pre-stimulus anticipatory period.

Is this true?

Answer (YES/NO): NO